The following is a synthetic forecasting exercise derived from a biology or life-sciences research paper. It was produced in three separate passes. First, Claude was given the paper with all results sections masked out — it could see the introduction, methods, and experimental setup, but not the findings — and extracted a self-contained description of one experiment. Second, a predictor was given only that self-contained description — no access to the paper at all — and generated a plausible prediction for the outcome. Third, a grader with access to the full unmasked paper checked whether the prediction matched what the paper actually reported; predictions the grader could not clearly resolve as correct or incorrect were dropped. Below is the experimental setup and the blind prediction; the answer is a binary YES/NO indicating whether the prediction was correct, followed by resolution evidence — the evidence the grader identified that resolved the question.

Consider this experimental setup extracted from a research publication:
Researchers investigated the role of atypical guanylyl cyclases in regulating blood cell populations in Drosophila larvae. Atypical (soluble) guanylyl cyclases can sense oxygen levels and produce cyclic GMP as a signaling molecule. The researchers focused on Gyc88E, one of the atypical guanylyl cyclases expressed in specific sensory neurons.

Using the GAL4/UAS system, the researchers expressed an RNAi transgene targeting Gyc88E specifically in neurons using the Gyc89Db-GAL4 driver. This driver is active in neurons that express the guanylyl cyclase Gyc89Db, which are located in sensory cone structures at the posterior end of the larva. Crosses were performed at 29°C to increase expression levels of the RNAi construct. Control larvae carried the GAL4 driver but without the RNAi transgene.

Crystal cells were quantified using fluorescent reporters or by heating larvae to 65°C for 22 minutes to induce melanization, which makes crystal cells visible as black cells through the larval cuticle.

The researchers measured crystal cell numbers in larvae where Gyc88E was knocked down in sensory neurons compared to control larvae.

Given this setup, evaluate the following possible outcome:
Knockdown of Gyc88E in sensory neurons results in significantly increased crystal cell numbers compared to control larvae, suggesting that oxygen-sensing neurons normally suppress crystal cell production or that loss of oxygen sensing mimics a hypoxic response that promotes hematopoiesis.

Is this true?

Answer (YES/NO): NO